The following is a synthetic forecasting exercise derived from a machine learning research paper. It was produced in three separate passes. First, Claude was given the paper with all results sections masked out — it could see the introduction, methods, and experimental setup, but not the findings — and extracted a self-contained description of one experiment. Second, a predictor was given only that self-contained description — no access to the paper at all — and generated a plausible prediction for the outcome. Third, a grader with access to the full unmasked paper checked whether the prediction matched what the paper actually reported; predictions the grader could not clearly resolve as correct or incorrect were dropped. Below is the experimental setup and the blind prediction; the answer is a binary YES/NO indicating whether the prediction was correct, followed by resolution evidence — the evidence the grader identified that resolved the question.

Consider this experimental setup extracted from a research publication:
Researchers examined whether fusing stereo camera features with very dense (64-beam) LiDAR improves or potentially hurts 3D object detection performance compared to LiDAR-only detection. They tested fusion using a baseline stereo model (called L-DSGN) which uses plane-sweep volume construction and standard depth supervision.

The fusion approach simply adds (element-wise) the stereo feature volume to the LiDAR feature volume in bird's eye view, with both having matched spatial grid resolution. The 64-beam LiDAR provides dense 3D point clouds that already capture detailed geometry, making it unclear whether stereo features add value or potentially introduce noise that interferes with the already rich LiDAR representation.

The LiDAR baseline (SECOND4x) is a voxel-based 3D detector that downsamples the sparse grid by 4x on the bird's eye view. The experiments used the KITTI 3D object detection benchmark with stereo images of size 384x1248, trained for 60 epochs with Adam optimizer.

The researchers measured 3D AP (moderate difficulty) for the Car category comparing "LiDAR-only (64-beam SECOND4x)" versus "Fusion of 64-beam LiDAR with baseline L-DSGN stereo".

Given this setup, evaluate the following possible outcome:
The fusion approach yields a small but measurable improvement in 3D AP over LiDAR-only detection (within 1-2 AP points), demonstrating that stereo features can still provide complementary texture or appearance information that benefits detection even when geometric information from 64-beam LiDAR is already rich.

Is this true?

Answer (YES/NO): NO